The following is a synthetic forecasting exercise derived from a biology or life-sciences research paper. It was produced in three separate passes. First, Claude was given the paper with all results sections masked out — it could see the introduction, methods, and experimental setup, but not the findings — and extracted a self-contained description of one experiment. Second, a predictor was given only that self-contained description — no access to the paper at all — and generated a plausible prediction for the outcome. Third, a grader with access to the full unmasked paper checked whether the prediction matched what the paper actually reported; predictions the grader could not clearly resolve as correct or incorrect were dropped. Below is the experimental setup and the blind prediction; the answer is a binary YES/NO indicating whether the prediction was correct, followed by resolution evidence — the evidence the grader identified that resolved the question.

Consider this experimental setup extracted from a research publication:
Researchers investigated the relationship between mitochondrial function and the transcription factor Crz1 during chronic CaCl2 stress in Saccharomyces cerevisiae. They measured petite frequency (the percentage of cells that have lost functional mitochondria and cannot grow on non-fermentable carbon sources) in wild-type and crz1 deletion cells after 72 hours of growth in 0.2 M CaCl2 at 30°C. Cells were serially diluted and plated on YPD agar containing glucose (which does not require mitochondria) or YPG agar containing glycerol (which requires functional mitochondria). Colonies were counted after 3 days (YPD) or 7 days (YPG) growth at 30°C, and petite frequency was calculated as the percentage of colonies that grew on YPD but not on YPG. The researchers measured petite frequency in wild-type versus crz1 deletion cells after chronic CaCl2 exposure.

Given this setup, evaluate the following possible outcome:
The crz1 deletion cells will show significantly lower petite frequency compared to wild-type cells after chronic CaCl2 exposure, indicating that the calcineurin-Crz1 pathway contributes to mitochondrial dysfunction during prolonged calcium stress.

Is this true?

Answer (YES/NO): NO